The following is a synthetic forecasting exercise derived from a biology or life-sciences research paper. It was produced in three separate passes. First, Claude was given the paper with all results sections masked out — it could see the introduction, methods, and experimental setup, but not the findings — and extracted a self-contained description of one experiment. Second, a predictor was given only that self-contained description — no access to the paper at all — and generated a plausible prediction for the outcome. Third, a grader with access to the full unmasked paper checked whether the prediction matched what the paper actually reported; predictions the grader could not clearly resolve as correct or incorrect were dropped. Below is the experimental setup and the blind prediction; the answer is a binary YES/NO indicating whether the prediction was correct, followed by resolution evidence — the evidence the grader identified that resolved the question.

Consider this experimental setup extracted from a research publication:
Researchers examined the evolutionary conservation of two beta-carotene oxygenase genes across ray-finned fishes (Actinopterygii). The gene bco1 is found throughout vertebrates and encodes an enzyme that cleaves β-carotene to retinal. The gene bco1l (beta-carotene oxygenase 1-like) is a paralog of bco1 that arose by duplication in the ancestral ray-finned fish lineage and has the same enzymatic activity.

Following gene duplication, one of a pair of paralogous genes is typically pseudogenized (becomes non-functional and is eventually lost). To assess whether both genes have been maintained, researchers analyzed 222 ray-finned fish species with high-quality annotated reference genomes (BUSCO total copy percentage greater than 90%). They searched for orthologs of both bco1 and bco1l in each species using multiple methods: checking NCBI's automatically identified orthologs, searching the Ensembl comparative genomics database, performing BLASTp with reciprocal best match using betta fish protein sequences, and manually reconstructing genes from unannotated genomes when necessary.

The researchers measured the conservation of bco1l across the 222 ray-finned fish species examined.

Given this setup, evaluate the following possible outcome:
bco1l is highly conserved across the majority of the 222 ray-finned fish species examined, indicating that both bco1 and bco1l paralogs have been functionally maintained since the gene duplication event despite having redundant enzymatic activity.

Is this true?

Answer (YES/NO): YES